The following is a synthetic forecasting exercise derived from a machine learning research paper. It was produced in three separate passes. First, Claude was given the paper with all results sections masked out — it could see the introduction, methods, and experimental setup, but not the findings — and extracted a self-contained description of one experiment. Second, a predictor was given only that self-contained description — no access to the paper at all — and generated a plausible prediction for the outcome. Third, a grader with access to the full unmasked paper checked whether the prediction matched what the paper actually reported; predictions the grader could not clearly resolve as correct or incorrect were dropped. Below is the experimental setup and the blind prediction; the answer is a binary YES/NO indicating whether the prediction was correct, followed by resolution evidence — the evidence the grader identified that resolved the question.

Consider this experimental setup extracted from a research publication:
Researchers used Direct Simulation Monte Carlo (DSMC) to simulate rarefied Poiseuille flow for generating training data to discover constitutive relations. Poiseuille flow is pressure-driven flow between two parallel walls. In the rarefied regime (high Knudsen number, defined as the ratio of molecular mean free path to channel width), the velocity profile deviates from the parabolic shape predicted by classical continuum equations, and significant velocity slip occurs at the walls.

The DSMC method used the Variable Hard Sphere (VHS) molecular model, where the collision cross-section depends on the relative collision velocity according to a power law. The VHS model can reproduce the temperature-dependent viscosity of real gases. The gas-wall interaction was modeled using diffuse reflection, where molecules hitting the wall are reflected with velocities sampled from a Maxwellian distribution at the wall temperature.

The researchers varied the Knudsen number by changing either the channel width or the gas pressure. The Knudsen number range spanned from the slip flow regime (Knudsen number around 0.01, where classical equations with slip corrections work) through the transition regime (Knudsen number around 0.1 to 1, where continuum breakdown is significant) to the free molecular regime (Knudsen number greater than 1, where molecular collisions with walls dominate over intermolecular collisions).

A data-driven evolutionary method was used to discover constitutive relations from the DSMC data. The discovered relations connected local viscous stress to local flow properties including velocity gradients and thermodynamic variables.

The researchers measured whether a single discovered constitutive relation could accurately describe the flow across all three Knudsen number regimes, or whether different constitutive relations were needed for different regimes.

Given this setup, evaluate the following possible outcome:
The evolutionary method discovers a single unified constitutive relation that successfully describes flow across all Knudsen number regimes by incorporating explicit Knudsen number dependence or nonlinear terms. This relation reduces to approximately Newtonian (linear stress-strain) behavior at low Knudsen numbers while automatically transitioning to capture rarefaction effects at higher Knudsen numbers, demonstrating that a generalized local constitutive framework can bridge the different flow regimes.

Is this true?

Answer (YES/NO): NO